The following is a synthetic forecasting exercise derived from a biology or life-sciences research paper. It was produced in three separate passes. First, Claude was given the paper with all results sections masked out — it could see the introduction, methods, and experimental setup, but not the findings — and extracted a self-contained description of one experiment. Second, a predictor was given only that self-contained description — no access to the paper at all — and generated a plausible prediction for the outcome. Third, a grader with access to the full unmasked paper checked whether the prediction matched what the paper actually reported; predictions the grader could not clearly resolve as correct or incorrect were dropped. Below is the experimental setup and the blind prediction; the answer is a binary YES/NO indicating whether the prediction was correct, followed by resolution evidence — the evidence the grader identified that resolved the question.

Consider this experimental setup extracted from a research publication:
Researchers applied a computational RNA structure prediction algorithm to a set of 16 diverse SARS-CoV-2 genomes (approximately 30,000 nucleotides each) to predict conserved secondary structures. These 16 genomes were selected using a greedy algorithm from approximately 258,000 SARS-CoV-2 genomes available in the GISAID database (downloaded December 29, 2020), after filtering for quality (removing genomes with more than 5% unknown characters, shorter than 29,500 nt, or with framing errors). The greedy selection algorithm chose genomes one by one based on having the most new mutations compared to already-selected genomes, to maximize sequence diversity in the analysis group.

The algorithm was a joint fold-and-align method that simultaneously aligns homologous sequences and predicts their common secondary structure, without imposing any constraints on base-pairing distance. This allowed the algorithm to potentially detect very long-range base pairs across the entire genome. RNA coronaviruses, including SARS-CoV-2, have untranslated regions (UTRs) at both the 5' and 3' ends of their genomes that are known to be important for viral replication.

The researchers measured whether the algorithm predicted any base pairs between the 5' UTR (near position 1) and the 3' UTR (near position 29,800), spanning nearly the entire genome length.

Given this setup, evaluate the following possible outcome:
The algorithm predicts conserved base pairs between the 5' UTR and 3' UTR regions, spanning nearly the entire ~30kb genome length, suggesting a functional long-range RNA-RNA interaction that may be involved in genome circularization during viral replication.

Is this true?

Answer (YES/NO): YES